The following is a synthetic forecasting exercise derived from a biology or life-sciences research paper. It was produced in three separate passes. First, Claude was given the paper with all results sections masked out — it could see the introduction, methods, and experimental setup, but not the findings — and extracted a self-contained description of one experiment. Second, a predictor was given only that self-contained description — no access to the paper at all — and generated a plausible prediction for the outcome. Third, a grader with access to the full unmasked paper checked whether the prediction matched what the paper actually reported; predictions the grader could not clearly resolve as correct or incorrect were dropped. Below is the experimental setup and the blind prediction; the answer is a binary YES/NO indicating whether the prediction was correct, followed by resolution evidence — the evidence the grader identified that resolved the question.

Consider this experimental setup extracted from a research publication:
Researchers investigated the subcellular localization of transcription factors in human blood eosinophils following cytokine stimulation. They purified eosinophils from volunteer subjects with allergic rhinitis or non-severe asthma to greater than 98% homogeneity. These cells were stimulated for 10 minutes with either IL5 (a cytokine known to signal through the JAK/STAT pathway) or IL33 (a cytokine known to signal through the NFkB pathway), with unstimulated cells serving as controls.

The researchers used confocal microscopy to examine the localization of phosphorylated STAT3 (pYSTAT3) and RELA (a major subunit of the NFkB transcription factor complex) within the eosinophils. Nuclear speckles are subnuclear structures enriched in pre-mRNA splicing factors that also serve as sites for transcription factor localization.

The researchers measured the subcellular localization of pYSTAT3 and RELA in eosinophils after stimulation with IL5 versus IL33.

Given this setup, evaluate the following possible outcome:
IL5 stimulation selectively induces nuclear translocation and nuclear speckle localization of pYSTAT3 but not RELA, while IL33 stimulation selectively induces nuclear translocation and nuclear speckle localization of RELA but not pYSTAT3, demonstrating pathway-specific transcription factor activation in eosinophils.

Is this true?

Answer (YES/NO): YES